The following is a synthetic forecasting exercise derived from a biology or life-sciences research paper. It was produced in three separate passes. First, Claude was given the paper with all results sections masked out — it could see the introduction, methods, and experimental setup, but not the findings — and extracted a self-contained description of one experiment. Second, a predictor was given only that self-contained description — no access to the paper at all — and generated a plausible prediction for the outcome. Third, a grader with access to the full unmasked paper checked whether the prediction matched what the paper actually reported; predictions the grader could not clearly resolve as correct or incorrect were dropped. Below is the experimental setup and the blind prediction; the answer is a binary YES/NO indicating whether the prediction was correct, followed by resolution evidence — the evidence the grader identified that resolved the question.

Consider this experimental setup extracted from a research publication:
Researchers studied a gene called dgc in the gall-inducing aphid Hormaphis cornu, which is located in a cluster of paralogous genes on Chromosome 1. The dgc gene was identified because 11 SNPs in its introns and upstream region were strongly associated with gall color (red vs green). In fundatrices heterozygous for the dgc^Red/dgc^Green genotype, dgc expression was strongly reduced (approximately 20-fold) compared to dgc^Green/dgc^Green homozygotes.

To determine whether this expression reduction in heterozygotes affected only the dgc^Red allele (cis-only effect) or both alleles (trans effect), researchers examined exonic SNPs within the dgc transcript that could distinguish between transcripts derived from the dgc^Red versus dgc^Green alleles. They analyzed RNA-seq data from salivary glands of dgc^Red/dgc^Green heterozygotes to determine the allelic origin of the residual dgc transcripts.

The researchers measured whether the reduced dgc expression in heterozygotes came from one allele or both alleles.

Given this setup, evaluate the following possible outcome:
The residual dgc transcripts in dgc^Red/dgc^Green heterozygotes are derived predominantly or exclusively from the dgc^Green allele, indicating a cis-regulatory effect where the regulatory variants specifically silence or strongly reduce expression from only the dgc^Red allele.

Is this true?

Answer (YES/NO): NO